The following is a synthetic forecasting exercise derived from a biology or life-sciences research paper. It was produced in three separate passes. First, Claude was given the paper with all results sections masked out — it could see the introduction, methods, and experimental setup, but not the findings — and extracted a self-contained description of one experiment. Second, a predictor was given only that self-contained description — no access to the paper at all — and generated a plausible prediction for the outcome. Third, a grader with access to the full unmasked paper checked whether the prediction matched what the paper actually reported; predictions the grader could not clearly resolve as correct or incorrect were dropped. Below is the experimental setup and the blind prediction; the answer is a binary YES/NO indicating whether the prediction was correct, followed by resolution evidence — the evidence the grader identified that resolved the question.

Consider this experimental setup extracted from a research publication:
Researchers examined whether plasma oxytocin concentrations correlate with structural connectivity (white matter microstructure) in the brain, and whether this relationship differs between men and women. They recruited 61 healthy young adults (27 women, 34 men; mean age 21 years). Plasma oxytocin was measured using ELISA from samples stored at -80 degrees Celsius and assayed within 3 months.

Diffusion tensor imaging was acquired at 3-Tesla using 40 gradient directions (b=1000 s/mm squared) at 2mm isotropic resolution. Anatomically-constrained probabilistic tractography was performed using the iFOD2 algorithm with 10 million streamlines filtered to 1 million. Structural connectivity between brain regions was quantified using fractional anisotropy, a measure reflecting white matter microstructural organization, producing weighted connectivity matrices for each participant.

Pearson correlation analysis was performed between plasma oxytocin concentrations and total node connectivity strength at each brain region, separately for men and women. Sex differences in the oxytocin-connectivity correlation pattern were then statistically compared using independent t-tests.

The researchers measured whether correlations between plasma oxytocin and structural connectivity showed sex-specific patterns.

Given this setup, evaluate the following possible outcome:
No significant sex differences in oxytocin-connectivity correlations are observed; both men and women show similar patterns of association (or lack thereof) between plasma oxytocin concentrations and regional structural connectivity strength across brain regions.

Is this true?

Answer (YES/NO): NO